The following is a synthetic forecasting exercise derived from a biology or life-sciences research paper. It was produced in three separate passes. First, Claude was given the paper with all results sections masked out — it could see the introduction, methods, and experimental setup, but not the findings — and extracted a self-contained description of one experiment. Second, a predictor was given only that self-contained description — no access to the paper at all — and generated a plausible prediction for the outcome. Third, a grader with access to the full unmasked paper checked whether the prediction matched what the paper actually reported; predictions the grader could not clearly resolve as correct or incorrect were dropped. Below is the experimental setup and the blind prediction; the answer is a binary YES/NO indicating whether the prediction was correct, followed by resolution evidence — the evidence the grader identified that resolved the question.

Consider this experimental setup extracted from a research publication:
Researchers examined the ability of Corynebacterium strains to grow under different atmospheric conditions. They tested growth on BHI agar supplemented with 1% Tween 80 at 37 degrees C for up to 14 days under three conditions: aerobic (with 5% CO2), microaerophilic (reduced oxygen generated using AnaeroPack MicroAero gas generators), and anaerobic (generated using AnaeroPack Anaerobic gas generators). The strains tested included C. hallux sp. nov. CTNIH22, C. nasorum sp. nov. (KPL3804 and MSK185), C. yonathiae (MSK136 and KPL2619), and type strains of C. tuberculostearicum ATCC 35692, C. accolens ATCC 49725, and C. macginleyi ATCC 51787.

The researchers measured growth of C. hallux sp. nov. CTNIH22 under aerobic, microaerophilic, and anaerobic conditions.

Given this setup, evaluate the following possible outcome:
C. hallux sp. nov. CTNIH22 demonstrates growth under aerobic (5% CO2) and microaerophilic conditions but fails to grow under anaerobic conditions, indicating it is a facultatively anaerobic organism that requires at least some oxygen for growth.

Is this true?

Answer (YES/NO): NO